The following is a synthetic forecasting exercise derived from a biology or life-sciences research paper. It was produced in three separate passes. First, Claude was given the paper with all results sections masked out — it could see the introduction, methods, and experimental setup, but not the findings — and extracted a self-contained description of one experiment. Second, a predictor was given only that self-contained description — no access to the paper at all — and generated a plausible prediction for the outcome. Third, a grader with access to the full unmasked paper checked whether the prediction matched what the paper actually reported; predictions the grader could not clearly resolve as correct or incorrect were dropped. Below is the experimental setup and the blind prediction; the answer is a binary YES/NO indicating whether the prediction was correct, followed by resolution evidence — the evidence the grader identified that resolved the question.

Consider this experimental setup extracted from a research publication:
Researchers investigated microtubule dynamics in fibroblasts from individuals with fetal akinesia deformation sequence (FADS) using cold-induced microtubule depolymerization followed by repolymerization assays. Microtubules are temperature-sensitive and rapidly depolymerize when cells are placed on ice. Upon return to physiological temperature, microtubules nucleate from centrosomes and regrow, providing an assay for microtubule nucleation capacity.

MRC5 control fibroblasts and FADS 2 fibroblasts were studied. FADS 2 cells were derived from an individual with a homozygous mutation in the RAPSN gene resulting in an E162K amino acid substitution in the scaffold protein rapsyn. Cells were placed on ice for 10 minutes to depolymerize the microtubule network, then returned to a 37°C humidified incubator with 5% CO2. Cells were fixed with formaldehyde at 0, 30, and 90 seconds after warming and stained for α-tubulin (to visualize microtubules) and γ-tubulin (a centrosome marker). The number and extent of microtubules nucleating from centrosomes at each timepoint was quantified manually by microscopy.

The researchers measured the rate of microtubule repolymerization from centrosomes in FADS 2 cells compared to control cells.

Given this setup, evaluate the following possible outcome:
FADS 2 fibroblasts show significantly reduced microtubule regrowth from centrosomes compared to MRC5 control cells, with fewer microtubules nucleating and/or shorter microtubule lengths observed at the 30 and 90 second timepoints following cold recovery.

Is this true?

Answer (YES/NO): NO